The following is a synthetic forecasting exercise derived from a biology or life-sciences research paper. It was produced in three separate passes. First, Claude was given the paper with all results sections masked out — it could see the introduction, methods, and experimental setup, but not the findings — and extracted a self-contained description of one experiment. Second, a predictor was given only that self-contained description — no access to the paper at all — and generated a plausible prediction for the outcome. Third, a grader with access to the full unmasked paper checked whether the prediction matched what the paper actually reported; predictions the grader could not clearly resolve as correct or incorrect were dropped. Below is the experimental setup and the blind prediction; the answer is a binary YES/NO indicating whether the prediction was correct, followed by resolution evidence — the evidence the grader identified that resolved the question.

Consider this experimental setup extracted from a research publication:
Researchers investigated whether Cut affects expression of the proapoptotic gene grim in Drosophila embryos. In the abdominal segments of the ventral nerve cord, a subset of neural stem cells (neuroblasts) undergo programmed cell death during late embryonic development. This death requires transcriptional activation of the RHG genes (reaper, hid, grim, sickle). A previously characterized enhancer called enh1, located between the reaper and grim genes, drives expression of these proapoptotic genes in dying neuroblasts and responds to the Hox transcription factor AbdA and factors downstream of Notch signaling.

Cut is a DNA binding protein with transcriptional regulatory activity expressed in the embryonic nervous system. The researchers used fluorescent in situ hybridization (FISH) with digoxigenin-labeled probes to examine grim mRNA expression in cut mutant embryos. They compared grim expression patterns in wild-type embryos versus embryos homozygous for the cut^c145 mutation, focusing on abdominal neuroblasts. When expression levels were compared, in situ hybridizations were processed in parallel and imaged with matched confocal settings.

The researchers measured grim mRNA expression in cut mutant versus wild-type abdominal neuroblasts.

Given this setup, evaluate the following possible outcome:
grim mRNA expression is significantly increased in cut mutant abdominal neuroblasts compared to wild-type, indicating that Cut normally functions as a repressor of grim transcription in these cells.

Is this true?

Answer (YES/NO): NO